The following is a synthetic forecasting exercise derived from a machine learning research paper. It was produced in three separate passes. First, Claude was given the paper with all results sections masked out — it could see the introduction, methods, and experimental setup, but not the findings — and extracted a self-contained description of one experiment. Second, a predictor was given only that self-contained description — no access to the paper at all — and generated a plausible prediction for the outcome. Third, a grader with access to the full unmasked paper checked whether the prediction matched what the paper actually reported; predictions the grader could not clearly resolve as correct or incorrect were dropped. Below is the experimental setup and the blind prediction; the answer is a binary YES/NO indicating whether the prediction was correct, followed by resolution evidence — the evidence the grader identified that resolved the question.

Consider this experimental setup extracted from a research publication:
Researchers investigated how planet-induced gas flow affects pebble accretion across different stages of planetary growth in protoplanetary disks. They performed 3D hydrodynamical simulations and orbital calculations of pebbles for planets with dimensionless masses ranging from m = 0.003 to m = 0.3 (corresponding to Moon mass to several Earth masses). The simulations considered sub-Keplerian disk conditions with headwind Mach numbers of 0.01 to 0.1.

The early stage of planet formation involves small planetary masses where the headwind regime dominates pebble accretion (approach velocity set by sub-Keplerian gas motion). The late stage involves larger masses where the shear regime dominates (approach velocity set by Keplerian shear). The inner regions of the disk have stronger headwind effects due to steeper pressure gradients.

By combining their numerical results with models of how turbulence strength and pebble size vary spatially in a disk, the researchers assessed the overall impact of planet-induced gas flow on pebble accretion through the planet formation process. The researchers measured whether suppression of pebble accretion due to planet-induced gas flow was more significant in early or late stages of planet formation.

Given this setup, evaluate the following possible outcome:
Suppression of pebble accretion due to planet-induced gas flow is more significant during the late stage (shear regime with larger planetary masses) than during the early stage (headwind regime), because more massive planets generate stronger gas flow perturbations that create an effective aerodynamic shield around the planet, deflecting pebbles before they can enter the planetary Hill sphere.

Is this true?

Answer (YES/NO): YES